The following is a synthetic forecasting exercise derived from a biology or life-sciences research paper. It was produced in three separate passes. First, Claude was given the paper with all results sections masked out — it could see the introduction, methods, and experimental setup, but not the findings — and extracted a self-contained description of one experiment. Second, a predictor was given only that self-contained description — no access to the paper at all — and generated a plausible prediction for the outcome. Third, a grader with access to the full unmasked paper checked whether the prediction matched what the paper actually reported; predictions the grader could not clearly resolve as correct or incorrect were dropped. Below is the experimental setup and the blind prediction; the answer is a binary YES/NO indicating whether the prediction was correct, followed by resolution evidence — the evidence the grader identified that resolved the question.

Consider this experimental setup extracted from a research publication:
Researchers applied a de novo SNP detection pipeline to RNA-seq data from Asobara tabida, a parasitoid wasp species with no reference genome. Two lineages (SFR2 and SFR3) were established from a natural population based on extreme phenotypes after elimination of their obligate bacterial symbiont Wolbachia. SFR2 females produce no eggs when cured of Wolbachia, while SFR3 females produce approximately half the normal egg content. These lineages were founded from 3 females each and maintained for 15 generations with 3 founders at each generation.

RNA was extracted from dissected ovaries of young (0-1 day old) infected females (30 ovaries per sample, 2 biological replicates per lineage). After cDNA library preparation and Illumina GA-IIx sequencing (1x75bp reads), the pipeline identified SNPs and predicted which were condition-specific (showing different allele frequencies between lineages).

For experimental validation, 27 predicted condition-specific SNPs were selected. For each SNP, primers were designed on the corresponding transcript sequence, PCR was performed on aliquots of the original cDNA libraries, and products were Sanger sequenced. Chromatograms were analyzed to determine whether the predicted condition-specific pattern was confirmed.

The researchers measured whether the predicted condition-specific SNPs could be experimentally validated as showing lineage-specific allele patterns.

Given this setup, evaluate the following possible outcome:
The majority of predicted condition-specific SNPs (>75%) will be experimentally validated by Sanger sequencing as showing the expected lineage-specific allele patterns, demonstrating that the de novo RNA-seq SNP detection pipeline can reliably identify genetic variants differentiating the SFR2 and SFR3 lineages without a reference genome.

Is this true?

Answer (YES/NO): YES